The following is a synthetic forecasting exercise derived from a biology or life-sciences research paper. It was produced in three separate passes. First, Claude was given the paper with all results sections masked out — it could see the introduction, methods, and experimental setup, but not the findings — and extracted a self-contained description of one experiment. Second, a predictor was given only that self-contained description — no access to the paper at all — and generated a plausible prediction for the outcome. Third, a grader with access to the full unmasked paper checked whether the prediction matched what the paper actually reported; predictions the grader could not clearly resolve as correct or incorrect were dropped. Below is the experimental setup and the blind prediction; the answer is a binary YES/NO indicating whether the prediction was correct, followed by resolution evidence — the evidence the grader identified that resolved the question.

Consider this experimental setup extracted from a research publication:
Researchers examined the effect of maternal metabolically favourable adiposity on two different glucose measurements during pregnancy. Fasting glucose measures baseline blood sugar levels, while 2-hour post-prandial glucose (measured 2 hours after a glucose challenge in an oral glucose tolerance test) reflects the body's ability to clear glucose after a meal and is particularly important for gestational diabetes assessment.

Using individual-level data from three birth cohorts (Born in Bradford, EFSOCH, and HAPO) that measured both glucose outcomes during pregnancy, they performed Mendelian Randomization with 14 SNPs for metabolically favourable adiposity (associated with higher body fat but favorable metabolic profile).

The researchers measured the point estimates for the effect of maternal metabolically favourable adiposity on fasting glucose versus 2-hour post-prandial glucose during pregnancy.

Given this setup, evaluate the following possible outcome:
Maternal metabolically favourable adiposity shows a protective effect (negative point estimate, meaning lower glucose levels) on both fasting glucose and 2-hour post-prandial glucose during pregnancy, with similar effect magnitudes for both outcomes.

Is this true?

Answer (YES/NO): NO